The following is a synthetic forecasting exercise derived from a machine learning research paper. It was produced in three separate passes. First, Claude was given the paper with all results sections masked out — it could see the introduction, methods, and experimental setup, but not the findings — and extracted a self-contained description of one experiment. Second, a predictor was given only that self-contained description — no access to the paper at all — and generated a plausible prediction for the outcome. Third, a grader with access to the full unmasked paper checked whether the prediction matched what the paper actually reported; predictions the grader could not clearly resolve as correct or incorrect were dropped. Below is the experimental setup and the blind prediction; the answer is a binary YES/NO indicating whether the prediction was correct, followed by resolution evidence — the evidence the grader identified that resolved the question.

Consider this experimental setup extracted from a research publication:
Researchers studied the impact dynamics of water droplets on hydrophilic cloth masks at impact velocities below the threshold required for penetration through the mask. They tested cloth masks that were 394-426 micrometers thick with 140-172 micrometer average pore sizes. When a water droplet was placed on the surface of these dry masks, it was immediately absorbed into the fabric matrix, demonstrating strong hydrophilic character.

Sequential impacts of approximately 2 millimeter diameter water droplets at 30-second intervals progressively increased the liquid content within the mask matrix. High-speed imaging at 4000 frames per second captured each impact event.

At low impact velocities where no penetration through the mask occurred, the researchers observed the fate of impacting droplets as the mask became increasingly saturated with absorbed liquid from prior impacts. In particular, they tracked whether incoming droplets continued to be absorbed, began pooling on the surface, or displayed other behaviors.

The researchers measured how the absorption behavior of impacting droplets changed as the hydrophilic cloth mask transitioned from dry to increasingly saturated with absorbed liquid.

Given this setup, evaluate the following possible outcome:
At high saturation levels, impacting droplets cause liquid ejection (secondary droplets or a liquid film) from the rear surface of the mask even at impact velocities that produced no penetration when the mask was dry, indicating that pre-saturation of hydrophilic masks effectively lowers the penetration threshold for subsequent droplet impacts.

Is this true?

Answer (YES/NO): NO